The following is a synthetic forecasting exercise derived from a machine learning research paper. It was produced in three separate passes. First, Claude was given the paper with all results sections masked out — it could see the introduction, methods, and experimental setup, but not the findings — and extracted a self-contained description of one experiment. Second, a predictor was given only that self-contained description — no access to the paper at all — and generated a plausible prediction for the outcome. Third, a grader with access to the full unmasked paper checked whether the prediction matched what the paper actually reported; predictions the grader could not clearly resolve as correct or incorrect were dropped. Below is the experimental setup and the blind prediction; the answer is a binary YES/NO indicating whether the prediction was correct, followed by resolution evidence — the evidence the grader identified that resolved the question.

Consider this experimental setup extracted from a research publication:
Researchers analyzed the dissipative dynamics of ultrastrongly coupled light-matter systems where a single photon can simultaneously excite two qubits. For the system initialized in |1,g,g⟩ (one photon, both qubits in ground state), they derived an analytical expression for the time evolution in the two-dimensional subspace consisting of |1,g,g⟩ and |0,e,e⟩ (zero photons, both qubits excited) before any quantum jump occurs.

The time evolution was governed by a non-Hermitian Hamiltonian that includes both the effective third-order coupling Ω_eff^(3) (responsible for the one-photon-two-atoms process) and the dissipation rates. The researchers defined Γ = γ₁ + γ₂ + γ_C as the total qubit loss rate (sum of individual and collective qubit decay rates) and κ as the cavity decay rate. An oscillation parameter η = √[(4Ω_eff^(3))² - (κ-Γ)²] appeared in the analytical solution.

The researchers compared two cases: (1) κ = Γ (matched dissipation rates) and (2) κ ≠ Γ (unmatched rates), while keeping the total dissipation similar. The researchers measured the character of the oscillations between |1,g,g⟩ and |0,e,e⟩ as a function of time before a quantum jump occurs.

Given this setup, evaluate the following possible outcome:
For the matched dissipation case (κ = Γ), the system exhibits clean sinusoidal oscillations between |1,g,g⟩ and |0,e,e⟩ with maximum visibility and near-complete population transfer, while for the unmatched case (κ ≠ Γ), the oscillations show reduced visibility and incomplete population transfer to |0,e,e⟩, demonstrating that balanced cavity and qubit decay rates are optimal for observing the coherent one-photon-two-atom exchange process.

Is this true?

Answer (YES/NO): YES